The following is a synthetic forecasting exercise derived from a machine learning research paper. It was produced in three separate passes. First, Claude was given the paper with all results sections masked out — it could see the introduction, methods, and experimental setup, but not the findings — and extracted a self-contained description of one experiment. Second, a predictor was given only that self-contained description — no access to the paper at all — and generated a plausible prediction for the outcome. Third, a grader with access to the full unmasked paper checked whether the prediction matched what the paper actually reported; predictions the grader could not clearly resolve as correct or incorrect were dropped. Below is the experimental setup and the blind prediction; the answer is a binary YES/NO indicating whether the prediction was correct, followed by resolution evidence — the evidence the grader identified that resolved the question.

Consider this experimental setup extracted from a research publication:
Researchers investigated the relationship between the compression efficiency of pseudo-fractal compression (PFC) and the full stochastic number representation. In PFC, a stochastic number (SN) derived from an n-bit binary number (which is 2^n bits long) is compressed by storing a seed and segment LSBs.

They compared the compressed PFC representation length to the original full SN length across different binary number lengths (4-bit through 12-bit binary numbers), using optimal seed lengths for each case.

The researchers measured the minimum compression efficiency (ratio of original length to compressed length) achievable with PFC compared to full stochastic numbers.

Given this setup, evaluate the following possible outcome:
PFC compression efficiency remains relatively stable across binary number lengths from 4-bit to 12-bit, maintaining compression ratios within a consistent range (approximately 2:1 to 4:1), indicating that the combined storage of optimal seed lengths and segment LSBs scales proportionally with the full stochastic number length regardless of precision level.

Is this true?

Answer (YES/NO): NO